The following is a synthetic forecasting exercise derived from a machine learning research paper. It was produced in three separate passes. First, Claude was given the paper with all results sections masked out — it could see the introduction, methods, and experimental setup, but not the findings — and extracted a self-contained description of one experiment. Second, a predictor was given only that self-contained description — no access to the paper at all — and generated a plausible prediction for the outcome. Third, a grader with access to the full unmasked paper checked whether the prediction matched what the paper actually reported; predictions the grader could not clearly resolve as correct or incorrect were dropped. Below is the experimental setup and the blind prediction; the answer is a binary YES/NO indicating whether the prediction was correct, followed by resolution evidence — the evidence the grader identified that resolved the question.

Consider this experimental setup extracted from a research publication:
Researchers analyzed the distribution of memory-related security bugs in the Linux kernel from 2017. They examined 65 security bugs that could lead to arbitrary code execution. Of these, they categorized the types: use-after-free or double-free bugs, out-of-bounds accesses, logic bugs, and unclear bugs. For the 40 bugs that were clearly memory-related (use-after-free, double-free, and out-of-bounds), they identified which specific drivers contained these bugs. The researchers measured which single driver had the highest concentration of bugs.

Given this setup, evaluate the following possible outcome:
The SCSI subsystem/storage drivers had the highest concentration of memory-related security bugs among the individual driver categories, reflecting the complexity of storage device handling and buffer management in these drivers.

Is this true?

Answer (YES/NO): NO